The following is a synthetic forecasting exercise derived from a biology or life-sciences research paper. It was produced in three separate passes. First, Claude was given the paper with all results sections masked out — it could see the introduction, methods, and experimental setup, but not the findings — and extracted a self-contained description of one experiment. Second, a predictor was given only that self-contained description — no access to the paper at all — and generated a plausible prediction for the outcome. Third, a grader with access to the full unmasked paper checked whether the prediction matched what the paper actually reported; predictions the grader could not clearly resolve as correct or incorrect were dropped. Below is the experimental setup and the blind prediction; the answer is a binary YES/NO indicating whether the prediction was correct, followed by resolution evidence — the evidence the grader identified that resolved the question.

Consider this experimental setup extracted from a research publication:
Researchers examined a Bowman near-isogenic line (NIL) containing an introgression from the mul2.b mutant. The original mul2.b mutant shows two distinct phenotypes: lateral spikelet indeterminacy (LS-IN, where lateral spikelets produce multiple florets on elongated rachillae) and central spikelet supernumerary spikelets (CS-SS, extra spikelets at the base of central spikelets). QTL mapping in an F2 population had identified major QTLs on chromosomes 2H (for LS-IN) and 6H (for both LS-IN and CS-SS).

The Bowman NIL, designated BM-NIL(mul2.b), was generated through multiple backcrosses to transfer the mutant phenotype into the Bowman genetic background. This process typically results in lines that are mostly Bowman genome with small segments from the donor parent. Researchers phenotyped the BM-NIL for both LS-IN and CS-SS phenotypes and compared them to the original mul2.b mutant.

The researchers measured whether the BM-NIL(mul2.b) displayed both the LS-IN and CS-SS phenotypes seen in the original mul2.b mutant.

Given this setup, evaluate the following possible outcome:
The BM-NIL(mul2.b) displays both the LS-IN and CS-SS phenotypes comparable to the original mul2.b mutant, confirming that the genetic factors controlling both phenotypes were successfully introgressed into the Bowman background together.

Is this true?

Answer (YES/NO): NO